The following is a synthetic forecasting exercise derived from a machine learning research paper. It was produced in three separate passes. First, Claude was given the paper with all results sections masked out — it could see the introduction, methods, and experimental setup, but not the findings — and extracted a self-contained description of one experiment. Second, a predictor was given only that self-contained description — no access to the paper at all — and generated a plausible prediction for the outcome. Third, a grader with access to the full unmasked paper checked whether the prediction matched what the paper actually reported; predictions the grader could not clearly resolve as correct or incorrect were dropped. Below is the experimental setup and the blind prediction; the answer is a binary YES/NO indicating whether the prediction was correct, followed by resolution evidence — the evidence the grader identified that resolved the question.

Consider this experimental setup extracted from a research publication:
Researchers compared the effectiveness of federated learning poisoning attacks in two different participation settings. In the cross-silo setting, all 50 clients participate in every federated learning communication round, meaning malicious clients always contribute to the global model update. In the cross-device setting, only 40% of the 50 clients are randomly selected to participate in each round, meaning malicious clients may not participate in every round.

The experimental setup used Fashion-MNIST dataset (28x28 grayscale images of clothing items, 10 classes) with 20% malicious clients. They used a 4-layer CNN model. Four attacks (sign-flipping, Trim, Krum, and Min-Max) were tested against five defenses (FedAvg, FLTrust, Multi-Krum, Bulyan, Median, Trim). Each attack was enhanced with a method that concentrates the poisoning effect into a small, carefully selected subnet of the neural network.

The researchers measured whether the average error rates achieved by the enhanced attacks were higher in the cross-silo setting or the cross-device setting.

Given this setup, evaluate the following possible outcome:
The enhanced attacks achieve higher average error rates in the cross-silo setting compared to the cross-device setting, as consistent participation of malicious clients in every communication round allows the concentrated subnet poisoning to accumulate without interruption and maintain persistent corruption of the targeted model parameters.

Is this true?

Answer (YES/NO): YES